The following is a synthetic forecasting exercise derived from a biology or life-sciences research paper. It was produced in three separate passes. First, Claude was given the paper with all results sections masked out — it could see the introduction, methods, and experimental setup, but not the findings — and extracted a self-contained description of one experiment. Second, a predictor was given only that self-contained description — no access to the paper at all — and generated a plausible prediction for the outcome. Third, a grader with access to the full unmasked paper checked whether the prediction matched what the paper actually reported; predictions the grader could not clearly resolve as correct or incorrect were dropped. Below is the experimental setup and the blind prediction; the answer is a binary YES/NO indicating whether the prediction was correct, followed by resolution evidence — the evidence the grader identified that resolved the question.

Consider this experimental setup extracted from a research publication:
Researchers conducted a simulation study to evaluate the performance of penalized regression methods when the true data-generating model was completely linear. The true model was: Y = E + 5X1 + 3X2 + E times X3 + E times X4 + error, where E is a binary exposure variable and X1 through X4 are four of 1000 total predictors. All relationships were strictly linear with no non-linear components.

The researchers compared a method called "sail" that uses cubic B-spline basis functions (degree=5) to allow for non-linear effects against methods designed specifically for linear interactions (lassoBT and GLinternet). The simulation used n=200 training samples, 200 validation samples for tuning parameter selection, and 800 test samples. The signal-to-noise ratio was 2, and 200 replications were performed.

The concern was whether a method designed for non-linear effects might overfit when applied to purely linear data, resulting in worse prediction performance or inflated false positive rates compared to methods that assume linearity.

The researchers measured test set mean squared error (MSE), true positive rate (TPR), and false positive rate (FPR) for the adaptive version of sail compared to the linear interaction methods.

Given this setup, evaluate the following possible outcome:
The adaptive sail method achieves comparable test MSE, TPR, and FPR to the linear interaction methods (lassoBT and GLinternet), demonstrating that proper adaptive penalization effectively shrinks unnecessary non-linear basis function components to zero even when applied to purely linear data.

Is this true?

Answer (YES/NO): NO